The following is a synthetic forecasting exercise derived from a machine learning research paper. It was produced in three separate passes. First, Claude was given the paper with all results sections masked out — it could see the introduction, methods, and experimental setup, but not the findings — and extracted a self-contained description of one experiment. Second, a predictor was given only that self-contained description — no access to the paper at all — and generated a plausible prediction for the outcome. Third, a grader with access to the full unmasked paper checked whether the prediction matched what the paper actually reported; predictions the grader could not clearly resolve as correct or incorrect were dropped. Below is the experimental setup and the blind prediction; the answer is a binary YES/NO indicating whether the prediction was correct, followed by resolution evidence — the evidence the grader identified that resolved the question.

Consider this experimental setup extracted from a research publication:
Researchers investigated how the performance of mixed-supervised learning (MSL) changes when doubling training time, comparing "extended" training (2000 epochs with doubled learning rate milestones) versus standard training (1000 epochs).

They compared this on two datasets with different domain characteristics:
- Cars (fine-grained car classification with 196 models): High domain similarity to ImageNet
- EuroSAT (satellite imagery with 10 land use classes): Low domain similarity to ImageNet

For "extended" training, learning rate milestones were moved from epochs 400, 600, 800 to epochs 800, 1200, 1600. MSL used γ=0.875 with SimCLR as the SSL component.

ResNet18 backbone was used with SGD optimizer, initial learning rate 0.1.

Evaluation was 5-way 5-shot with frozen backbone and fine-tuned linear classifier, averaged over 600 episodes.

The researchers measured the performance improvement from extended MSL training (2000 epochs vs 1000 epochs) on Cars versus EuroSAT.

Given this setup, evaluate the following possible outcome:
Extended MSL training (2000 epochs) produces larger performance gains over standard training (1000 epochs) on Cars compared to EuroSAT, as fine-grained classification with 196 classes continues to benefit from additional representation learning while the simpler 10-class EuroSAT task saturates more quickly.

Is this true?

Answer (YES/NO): YES